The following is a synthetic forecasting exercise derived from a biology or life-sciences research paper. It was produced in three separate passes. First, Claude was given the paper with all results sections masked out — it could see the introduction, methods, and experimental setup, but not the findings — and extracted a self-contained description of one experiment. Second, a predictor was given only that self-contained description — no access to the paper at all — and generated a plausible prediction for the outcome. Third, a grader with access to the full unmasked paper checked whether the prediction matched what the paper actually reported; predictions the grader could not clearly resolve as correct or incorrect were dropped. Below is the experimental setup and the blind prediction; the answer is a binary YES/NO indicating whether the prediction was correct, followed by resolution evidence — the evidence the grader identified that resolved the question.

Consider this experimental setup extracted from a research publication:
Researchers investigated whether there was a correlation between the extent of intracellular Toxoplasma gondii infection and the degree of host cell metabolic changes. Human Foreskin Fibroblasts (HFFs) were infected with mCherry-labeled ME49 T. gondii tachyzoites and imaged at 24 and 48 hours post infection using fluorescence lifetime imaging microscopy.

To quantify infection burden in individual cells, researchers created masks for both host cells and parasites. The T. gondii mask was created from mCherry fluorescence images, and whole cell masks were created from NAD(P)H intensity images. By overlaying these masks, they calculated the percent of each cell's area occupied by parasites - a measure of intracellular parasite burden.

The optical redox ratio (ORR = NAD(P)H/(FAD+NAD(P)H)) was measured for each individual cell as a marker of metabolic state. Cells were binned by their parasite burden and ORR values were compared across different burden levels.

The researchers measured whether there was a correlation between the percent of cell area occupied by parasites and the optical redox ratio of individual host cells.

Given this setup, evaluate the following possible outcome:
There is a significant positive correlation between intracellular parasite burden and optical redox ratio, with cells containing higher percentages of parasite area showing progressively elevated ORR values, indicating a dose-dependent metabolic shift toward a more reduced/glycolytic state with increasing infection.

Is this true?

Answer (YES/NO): NO